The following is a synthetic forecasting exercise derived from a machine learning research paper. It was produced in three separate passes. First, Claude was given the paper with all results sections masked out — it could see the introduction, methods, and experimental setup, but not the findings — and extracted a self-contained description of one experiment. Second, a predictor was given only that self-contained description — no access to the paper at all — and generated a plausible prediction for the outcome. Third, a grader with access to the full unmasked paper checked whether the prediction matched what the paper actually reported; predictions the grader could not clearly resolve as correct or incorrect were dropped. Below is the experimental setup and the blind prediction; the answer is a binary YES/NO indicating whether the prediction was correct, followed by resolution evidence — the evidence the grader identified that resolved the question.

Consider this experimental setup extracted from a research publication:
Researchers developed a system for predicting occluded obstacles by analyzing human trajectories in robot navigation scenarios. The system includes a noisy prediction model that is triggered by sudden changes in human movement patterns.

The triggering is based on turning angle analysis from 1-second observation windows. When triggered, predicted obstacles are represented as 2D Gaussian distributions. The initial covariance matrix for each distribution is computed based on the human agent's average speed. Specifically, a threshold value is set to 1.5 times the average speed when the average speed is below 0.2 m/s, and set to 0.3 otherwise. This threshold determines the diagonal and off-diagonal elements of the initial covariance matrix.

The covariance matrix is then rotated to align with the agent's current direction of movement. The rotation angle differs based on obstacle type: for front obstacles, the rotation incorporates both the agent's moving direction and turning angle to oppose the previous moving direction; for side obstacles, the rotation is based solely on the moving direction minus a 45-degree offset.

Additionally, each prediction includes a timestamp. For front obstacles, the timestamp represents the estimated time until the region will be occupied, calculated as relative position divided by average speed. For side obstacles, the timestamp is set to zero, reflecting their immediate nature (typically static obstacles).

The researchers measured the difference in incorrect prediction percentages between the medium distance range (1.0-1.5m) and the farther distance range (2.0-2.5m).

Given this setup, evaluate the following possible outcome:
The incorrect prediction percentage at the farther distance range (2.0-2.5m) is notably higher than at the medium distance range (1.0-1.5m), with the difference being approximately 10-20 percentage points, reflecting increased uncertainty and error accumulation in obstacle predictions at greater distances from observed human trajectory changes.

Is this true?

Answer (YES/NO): YES